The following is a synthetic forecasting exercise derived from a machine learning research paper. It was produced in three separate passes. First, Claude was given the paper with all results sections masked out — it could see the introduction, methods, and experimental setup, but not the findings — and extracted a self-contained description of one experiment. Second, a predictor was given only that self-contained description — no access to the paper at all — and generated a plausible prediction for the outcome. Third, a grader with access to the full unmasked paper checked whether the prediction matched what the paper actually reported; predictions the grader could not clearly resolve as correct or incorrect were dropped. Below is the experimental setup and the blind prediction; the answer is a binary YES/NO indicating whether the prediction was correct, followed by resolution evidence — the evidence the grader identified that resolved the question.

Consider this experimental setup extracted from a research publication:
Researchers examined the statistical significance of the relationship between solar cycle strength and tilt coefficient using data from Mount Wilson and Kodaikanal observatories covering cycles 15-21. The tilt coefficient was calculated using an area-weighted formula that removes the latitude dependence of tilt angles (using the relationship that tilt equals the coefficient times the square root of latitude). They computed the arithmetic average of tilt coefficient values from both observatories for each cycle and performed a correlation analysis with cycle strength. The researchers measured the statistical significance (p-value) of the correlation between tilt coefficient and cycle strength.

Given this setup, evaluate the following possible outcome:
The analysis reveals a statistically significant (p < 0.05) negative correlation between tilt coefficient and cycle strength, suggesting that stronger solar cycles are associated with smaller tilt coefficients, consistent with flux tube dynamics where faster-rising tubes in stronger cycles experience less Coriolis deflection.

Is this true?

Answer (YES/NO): NO